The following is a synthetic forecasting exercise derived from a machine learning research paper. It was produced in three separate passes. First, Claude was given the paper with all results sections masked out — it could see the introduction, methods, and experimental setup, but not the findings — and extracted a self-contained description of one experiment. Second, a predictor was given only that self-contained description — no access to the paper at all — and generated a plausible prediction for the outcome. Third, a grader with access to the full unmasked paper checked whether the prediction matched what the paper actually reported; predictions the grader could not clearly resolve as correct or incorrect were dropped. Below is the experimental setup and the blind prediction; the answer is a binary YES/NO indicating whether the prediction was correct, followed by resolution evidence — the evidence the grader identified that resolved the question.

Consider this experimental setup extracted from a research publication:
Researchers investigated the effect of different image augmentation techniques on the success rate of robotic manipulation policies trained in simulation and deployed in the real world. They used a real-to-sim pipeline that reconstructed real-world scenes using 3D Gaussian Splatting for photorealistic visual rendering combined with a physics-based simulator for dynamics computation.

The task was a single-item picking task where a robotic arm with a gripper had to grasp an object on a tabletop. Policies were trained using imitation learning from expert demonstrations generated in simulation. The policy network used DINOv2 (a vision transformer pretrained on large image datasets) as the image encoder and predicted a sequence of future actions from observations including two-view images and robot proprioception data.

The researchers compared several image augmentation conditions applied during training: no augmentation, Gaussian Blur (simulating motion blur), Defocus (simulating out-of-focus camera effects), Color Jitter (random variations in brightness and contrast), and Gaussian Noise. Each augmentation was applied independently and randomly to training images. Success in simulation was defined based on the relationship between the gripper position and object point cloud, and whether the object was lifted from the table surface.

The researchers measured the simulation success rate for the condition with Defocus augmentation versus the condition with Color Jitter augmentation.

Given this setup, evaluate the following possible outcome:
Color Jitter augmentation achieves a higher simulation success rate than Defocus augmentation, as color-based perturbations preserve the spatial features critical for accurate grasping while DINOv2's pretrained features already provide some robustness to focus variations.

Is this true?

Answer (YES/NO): NO